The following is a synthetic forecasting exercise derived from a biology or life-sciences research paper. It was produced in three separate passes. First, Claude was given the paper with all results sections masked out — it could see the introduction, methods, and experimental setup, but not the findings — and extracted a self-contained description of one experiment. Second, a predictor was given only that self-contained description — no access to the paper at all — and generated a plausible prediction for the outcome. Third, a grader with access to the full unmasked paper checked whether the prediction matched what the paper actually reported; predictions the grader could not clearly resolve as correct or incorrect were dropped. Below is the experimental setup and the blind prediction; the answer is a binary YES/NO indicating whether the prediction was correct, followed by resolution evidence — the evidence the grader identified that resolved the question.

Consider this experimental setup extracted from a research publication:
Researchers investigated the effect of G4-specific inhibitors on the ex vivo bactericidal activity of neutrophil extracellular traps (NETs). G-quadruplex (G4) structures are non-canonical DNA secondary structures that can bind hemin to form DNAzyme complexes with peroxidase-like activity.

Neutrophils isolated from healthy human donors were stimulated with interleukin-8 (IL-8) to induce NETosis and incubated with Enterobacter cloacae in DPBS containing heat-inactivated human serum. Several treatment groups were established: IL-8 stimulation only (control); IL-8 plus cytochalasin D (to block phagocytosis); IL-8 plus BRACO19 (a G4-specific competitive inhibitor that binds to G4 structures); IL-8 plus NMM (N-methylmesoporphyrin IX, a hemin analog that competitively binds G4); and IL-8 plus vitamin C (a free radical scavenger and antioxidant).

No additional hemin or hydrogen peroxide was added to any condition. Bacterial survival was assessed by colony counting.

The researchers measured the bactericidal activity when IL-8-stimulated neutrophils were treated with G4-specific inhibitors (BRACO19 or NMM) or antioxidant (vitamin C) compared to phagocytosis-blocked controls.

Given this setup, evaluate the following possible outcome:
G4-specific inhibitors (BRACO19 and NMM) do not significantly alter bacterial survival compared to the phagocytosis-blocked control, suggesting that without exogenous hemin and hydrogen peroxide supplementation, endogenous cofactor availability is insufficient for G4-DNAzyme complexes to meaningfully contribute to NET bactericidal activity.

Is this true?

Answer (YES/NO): NO